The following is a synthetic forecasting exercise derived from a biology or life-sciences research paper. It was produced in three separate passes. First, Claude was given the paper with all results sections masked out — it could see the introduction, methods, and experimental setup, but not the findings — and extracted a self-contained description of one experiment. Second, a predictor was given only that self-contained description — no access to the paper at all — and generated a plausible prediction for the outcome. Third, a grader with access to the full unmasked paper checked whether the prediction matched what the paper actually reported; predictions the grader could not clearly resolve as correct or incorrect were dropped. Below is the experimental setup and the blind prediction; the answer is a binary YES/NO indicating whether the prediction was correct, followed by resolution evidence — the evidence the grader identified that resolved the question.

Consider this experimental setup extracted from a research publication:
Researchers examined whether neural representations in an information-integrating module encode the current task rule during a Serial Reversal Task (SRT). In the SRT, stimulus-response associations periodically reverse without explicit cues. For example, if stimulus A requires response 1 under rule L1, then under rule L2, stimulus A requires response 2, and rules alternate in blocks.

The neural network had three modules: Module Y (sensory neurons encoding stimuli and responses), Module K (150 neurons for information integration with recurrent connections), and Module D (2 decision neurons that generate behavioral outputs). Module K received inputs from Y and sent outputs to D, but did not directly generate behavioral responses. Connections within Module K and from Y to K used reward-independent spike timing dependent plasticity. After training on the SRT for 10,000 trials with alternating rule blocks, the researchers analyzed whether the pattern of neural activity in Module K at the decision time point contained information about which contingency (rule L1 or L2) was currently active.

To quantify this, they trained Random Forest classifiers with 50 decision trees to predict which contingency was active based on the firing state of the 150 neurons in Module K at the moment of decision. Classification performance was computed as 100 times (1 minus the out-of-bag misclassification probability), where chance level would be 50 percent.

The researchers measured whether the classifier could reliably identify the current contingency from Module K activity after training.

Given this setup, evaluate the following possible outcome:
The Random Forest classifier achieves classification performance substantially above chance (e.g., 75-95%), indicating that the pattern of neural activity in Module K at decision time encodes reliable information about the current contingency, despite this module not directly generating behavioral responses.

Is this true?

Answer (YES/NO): YES